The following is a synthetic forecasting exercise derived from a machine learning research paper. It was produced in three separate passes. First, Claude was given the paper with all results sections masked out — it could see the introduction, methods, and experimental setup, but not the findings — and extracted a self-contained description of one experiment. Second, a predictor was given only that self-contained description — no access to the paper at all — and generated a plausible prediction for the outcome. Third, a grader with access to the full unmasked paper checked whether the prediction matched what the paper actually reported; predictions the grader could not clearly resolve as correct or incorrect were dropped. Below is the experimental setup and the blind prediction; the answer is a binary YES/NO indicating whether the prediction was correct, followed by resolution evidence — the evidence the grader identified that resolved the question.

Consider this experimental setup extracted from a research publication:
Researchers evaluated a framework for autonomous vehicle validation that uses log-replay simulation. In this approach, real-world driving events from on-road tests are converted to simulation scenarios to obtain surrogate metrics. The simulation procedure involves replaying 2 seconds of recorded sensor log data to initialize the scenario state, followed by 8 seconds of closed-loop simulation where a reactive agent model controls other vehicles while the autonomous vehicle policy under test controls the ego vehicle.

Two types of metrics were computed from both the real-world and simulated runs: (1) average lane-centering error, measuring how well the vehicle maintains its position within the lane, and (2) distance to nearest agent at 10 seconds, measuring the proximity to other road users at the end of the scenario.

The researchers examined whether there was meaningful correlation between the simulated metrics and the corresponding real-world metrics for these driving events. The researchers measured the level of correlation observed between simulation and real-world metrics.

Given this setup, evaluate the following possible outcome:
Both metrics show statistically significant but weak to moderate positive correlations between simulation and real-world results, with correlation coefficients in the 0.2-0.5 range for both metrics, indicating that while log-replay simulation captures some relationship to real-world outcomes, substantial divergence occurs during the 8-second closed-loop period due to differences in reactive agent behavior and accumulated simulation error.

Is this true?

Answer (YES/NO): NO